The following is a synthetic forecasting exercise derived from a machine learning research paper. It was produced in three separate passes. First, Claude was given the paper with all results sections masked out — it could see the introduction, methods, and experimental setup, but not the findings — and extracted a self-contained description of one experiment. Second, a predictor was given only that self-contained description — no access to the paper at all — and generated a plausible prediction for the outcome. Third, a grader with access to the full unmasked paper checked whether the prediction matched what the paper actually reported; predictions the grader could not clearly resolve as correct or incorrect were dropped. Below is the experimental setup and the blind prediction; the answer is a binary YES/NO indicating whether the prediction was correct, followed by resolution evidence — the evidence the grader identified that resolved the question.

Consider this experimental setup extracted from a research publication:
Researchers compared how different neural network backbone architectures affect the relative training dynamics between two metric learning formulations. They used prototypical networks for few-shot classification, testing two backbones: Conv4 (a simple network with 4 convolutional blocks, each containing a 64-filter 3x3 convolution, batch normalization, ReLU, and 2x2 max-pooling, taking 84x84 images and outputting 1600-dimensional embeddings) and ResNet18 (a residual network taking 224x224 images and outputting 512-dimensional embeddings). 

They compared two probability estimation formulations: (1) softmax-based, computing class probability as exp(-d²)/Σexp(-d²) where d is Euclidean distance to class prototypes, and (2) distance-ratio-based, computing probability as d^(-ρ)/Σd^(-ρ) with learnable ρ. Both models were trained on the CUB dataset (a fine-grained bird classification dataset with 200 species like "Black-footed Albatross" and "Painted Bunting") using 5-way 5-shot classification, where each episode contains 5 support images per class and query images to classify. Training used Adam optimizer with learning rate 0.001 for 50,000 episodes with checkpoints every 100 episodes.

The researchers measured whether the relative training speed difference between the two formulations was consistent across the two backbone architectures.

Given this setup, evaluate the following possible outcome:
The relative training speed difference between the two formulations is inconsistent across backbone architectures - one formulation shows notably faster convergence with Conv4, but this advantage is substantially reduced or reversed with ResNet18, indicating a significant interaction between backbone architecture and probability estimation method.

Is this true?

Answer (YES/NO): YES